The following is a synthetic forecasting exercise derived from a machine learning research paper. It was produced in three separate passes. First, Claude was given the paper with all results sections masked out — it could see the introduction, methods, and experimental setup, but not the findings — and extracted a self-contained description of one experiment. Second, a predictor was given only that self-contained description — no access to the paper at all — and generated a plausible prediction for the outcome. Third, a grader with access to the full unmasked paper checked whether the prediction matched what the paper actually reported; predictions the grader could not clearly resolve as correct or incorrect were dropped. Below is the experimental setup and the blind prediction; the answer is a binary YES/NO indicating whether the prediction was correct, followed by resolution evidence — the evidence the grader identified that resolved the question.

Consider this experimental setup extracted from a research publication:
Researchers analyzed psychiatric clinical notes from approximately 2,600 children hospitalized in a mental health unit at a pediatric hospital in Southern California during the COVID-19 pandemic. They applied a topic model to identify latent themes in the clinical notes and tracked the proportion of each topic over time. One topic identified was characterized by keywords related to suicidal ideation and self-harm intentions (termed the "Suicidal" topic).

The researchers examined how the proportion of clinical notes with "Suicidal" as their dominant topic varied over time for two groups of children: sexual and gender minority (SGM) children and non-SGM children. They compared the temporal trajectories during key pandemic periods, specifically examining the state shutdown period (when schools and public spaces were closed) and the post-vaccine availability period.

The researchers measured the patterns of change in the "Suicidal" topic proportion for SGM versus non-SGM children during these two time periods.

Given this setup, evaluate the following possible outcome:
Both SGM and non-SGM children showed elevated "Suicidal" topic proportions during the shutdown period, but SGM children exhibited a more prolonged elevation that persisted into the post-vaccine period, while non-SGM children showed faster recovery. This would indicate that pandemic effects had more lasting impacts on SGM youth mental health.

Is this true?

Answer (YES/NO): NO